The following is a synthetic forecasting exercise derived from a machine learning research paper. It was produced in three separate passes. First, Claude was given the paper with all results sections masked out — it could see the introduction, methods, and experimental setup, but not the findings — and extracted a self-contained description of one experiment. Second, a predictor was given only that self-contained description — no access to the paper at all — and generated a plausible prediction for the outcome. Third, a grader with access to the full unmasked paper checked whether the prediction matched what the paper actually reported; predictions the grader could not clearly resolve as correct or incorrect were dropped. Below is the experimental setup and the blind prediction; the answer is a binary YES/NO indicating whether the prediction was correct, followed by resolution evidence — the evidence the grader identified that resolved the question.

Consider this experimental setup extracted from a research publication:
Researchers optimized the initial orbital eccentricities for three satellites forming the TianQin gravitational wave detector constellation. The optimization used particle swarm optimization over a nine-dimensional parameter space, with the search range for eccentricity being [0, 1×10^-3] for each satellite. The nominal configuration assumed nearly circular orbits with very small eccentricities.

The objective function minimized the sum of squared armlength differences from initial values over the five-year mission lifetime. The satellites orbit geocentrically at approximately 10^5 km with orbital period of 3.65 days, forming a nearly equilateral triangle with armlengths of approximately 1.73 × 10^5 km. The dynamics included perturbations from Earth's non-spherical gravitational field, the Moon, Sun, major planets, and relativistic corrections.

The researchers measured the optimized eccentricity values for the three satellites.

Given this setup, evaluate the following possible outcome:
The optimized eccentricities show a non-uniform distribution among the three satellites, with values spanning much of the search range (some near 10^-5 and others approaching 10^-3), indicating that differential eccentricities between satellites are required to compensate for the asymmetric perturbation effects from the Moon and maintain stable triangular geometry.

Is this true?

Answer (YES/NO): NO